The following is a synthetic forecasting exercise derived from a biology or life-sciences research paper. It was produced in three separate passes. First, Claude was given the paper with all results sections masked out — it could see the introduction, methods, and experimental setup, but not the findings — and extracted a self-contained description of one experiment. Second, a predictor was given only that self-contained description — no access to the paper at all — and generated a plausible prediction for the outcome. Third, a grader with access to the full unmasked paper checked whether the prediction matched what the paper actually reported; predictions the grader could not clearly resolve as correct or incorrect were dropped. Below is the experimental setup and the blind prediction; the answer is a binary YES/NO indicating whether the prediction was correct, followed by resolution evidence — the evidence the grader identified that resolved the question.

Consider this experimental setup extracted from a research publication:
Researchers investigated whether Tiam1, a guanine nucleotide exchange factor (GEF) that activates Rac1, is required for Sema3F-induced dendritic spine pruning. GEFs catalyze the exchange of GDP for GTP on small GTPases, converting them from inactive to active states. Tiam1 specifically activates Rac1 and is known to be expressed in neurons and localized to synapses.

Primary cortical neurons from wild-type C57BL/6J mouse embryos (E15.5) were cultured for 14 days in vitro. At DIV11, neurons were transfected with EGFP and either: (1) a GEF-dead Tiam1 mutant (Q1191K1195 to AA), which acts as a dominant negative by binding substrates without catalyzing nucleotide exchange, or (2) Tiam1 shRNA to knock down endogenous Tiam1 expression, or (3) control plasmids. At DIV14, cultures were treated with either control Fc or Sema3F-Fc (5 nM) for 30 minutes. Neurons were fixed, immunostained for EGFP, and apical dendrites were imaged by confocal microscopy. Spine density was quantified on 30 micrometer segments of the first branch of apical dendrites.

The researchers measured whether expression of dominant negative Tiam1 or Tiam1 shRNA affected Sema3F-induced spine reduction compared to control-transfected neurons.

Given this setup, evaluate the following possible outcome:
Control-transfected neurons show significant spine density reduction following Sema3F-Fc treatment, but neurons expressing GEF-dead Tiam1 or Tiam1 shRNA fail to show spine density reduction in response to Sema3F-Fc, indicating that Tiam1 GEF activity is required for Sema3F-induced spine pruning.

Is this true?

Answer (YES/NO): YES